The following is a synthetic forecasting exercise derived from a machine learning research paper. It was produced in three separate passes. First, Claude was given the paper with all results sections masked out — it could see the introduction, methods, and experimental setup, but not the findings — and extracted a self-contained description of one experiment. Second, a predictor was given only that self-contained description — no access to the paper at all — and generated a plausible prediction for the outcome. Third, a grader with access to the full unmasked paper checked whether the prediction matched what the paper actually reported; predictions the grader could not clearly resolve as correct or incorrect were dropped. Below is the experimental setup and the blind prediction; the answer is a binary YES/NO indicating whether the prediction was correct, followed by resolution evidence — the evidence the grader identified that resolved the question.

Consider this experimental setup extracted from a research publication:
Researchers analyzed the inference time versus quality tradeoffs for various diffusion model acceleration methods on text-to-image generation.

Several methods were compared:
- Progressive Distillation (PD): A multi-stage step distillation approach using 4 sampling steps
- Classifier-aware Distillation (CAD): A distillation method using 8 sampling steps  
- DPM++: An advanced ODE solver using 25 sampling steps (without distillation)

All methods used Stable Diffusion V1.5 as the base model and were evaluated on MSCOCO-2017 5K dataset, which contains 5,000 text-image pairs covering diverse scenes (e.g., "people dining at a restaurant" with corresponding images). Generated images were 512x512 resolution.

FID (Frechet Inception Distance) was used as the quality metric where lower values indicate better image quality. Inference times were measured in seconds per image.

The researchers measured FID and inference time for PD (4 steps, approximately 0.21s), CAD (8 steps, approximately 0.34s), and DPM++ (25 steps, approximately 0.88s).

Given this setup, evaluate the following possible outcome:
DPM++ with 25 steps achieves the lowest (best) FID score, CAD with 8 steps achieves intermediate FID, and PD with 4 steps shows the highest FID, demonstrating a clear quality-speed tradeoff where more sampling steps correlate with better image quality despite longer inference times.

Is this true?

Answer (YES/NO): YES